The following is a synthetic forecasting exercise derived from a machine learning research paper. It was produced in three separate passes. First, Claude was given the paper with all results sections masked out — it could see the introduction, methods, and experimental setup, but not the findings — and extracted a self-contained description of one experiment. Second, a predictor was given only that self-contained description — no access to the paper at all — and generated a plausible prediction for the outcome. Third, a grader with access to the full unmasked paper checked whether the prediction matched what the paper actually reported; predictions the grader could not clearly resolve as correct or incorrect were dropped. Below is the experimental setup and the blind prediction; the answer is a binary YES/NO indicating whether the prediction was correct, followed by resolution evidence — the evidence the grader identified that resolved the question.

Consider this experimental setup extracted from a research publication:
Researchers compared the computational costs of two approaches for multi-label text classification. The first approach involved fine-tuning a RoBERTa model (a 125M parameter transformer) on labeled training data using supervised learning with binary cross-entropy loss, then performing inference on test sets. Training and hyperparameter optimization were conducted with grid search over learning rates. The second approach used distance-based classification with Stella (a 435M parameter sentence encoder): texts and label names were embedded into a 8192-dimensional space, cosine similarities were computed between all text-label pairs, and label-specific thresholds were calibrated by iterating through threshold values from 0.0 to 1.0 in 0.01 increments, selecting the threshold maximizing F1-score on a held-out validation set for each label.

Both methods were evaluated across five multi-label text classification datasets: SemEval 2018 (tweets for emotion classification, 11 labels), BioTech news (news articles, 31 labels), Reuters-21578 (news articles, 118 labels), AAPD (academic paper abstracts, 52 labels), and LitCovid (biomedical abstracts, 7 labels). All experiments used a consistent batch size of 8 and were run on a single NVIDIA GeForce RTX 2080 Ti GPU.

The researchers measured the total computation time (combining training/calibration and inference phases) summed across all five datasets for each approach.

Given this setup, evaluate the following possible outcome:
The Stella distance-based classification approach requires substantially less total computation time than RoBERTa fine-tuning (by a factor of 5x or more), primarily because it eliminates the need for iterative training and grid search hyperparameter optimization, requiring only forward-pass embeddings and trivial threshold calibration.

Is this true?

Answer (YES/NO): YES